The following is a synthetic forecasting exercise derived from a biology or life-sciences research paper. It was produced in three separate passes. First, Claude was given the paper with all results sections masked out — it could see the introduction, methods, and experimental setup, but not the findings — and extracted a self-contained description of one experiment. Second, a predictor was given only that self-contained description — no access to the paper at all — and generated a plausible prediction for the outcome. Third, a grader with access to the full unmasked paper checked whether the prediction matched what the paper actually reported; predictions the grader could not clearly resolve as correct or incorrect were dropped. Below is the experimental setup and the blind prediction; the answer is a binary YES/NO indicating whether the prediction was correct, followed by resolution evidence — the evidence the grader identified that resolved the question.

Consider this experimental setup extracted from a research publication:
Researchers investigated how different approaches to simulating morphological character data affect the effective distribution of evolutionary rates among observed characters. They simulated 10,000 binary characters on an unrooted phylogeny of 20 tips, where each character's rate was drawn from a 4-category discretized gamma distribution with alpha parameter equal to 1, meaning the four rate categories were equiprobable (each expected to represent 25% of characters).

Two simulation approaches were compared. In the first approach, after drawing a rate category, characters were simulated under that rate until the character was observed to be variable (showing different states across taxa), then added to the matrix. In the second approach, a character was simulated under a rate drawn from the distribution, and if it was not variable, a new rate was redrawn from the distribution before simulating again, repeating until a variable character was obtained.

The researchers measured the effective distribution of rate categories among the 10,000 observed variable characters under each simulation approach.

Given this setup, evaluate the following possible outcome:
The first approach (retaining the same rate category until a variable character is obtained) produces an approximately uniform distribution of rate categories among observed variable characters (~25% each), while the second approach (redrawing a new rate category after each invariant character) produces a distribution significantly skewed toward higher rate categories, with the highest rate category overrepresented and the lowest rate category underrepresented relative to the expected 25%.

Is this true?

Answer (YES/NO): YES